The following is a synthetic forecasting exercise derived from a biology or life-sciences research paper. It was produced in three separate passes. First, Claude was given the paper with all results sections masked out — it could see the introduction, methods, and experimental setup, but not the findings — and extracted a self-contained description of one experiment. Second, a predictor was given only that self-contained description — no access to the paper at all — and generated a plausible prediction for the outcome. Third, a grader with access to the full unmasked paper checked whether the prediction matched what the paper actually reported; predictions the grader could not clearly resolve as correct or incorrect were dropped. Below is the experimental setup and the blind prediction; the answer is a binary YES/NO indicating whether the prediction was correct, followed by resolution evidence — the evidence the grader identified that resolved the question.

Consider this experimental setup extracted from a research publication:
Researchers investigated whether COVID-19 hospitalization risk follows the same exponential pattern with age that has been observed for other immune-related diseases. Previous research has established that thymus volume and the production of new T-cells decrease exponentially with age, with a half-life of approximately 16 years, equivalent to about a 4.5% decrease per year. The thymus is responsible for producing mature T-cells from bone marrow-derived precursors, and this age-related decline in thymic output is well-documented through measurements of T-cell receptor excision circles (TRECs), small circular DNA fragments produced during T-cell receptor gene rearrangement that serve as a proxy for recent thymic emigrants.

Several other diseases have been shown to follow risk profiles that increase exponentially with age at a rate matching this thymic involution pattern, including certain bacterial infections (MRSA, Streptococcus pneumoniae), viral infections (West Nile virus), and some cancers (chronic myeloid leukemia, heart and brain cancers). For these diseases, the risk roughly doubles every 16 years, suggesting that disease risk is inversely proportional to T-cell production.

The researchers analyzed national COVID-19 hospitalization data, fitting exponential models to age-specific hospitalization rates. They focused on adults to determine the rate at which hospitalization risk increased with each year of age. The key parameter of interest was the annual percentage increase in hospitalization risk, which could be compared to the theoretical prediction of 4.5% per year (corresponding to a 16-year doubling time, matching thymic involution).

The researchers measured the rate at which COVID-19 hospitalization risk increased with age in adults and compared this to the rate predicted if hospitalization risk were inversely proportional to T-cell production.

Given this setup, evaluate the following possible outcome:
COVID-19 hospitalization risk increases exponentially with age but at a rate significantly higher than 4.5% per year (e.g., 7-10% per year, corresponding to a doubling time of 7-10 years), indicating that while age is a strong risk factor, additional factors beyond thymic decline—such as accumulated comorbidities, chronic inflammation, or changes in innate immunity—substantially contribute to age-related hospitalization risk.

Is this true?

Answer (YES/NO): NO